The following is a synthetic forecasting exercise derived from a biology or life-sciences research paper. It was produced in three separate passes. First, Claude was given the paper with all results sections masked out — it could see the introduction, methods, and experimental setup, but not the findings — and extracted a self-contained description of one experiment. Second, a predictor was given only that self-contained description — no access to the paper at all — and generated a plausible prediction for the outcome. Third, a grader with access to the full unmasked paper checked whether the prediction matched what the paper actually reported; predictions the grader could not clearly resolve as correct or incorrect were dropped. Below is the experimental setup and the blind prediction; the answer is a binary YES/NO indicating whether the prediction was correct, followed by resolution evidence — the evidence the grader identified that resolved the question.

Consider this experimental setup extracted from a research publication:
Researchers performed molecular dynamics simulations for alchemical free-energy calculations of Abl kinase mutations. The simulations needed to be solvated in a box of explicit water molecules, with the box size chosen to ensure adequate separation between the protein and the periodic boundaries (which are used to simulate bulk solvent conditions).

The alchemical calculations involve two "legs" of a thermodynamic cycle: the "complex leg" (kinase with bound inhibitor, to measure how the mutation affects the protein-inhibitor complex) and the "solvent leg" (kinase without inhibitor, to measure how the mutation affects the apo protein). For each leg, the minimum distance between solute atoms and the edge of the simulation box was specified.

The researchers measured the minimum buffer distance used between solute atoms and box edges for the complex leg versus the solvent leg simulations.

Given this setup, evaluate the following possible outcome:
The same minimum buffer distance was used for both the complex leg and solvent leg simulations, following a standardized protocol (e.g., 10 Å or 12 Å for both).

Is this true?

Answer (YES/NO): NO